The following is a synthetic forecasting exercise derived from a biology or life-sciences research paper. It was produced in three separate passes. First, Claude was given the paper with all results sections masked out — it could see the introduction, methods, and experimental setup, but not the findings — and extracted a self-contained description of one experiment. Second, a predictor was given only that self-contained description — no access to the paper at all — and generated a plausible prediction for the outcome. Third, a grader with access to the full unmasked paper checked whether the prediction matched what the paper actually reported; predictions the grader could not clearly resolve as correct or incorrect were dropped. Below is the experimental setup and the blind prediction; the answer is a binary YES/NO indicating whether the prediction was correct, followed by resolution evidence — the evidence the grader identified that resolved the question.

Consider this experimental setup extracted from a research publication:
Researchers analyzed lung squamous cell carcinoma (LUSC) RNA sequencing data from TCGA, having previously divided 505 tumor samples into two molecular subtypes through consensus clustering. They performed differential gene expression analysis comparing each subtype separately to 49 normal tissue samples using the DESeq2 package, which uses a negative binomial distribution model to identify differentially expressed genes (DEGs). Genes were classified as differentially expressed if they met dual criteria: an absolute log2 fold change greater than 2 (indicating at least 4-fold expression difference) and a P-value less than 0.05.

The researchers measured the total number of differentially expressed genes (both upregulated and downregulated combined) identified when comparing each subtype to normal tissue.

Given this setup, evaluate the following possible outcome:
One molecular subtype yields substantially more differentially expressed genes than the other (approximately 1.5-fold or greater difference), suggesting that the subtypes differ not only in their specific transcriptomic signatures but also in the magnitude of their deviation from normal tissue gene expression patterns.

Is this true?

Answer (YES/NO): NO